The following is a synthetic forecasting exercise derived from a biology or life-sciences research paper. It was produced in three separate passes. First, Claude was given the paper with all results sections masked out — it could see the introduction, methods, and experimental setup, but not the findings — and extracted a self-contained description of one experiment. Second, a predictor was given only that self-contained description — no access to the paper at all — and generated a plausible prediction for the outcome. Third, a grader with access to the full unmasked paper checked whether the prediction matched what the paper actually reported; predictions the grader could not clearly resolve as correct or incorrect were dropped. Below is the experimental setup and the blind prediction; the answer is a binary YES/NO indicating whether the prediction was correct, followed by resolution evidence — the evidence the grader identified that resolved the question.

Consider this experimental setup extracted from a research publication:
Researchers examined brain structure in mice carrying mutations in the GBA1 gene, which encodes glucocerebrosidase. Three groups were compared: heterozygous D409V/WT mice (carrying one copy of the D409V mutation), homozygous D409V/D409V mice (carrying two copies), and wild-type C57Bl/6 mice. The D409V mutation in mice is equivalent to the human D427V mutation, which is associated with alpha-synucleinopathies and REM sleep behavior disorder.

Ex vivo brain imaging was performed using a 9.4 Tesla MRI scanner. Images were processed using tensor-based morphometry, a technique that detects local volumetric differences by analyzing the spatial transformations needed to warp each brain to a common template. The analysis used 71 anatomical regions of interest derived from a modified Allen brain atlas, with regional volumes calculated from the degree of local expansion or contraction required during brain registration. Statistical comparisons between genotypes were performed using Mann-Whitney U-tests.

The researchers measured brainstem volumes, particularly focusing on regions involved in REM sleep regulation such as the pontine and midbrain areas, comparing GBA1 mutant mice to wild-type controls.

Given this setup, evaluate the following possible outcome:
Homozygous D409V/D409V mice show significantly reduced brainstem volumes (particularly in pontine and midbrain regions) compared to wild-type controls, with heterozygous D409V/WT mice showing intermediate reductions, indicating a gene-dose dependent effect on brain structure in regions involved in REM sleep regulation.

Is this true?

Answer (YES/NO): NO